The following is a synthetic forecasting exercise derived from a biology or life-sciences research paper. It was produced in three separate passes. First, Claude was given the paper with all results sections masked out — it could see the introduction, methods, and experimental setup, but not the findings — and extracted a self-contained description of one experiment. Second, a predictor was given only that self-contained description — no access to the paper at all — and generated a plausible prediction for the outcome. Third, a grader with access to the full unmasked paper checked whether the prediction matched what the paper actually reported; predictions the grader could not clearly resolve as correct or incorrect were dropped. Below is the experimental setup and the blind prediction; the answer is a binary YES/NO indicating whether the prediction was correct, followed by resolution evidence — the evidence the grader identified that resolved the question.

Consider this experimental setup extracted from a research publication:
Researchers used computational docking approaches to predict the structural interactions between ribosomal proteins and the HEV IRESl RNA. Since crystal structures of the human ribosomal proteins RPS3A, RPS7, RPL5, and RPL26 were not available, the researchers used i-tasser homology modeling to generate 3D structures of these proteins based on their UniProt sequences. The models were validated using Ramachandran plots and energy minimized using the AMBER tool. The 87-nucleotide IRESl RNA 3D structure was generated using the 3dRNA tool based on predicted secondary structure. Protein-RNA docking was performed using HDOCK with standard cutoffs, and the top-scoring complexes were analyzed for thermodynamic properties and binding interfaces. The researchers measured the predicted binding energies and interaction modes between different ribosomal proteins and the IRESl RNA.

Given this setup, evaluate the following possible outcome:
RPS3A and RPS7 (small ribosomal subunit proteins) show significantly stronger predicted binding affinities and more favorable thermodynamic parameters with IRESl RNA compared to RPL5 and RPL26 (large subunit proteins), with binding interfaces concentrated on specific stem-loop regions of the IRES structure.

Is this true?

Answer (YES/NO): NO